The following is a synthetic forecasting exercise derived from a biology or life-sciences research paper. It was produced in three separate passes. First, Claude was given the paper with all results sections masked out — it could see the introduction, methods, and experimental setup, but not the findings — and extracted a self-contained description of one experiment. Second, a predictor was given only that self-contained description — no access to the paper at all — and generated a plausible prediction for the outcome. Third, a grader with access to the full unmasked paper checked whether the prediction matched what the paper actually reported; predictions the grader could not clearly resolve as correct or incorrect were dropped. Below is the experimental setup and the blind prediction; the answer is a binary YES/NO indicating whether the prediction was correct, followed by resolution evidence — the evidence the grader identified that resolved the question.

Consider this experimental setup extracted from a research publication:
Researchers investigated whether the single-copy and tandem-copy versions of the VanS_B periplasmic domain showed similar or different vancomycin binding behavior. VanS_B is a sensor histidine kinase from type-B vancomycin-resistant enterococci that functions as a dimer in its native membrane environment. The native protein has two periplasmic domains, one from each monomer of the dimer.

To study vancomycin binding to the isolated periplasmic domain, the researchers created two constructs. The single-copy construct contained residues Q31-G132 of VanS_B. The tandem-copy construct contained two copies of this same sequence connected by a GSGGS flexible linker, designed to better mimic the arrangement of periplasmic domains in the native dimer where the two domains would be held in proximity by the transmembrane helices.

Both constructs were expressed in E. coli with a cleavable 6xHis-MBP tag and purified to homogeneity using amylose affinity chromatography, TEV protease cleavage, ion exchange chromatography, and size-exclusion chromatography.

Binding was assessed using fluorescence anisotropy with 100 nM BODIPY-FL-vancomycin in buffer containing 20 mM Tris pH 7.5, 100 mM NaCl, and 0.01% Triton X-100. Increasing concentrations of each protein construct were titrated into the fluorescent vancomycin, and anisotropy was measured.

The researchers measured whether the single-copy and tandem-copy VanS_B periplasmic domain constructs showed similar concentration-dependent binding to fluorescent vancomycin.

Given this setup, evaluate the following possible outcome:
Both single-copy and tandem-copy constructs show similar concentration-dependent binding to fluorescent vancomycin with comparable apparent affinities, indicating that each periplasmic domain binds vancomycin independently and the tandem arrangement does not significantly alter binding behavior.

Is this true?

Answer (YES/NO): NO